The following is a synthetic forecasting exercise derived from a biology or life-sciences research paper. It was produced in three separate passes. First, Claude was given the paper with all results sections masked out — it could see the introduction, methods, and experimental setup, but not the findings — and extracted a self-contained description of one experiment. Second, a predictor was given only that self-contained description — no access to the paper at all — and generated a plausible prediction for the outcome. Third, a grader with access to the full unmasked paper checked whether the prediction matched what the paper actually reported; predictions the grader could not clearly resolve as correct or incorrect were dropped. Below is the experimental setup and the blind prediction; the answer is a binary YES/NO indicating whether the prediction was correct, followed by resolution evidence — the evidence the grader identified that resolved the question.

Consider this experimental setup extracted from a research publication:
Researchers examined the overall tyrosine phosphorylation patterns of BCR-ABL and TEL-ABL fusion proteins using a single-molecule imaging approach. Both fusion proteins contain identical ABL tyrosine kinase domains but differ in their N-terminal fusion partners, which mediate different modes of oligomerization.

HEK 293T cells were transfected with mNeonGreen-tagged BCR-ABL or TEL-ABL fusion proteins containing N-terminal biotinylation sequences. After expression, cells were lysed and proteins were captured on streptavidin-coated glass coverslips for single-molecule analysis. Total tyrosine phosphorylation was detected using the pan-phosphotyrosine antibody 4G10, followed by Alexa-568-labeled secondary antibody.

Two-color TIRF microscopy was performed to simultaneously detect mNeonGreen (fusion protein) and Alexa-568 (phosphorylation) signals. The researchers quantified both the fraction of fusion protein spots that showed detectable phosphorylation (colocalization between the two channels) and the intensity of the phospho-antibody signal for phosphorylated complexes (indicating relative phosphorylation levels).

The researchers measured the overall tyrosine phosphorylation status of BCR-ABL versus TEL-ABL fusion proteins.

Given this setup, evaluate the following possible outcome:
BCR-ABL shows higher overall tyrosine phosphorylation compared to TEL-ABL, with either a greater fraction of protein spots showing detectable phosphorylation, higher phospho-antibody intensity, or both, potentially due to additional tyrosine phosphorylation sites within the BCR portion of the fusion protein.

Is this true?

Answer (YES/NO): NO